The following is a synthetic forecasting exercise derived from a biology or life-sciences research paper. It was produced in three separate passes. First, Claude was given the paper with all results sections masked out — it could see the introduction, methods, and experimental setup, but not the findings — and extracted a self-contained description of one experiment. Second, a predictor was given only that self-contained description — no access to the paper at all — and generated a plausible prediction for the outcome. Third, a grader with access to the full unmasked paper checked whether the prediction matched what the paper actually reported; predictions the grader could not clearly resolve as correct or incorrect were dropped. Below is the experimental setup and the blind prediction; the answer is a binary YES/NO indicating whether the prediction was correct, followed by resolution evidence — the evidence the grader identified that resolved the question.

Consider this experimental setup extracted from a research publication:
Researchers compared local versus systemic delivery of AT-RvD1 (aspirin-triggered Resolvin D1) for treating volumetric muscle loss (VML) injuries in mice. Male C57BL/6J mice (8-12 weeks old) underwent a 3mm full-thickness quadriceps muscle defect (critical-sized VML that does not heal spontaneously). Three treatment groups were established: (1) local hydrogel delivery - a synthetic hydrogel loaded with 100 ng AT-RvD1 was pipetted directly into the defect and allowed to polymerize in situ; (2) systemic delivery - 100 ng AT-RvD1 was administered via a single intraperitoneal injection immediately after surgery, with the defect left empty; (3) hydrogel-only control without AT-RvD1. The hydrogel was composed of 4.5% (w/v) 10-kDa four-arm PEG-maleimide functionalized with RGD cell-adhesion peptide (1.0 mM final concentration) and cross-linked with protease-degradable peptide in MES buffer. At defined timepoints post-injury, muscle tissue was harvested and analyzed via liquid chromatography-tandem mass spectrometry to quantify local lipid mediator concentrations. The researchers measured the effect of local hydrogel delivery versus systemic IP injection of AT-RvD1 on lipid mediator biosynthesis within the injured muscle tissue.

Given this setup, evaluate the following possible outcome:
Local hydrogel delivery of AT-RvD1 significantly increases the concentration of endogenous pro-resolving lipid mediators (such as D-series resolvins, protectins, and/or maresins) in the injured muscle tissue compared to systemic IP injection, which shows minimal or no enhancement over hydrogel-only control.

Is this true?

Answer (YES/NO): NO